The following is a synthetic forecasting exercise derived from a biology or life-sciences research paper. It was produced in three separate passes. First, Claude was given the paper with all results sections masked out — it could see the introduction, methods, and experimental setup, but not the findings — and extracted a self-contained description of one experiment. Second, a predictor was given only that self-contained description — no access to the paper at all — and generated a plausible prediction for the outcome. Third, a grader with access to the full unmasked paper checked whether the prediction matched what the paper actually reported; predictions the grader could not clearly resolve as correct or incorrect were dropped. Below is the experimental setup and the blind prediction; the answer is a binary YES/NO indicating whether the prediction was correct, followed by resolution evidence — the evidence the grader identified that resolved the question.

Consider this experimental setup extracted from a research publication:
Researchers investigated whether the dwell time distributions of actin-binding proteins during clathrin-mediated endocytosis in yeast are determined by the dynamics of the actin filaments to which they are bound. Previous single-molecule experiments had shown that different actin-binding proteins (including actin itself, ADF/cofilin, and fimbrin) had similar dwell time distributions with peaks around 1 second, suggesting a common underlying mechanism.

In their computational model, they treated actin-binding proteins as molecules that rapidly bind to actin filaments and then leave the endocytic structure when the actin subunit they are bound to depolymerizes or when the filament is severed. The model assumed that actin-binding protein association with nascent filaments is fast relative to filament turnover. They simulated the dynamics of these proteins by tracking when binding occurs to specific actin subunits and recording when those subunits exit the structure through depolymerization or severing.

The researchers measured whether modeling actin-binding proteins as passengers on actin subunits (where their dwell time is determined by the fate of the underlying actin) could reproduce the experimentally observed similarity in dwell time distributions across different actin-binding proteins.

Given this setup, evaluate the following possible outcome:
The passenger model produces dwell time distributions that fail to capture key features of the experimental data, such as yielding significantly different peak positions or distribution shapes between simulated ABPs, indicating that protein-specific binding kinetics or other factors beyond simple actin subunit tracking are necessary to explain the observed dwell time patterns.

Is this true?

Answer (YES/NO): NO